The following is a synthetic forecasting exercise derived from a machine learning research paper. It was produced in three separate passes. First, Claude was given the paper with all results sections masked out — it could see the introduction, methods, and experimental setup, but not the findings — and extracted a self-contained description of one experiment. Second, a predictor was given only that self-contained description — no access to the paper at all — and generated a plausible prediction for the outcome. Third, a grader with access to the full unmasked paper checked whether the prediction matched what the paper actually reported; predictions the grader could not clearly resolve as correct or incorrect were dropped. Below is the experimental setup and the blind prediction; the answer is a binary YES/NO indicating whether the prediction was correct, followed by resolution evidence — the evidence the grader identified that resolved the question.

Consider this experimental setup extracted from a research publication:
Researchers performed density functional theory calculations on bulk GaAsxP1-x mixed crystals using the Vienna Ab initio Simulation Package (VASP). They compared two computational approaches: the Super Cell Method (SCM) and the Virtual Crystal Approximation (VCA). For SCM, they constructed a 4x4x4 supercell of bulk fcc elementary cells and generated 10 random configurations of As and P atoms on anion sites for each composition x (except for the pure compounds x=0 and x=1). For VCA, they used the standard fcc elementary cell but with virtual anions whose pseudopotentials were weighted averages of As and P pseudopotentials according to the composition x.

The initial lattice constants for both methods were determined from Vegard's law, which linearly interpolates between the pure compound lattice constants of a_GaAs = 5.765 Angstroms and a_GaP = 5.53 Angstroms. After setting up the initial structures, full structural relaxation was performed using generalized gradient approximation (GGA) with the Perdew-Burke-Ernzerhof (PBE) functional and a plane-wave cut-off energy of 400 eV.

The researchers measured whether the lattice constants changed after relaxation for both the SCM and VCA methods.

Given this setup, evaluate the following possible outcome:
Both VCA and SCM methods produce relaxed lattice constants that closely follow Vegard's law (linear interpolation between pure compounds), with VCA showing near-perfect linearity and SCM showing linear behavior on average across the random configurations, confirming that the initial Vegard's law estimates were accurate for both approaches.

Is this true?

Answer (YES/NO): YES